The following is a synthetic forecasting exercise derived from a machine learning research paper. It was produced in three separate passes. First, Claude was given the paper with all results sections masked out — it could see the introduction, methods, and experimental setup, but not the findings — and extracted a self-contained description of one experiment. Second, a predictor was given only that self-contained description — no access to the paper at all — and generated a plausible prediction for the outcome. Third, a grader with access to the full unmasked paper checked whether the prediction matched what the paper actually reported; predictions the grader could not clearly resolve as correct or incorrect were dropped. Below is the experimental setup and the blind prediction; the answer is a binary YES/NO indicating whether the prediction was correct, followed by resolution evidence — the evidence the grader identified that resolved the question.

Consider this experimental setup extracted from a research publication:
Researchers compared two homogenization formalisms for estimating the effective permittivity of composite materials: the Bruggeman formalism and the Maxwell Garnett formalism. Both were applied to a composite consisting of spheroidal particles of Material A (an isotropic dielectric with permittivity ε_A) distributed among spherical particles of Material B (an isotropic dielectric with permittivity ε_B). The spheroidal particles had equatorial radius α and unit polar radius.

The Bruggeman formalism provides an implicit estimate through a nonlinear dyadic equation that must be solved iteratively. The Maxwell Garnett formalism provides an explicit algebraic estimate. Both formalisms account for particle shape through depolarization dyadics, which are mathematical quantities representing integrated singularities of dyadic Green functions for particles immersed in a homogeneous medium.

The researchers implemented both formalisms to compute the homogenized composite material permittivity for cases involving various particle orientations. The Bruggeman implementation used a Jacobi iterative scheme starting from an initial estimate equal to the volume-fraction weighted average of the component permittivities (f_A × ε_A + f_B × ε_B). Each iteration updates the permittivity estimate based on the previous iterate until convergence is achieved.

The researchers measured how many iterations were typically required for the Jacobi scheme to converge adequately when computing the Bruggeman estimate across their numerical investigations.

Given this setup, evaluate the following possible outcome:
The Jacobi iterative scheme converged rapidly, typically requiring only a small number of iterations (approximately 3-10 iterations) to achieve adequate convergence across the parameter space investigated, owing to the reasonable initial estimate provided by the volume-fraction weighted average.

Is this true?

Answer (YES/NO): NO